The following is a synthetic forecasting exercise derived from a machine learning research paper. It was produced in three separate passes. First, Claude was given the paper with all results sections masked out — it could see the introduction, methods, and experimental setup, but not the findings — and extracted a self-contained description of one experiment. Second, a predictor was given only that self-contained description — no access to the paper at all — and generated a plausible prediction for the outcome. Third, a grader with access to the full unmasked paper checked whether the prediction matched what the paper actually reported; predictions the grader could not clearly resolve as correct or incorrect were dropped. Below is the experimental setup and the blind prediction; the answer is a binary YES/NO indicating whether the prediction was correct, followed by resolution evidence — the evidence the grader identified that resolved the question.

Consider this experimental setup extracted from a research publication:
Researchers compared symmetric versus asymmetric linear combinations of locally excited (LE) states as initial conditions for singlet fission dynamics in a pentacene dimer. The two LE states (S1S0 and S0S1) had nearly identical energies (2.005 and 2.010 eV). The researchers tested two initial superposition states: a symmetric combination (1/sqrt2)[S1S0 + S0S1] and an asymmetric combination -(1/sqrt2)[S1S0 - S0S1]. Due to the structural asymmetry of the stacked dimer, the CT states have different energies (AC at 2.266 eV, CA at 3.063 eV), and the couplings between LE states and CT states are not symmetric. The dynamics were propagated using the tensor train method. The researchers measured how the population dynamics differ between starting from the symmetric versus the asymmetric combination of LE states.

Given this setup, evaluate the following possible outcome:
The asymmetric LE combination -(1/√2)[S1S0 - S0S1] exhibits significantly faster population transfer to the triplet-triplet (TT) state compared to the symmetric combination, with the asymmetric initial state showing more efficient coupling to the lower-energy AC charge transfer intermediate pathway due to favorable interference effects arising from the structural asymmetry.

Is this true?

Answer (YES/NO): NO